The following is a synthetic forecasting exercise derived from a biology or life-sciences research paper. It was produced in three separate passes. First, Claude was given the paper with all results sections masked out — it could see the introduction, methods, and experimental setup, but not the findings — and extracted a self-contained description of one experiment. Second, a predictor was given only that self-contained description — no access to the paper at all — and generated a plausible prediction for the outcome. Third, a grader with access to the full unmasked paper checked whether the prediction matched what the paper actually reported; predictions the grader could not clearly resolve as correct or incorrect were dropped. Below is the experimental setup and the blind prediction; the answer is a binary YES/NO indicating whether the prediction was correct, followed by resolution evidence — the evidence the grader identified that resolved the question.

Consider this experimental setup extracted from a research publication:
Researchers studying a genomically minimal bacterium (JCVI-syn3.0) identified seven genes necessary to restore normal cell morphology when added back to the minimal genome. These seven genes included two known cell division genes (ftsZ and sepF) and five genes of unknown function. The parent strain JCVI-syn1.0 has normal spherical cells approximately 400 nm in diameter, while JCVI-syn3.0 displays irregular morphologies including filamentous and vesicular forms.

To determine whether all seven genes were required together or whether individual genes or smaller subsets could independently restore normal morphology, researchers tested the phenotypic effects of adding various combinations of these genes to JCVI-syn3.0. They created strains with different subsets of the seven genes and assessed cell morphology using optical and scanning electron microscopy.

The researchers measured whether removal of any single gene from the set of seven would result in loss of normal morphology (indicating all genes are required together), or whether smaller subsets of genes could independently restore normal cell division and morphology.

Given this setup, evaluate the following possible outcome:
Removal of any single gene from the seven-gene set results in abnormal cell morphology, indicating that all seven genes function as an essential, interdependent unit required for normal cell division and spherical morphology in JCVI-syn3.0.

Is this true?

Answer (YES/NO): YES